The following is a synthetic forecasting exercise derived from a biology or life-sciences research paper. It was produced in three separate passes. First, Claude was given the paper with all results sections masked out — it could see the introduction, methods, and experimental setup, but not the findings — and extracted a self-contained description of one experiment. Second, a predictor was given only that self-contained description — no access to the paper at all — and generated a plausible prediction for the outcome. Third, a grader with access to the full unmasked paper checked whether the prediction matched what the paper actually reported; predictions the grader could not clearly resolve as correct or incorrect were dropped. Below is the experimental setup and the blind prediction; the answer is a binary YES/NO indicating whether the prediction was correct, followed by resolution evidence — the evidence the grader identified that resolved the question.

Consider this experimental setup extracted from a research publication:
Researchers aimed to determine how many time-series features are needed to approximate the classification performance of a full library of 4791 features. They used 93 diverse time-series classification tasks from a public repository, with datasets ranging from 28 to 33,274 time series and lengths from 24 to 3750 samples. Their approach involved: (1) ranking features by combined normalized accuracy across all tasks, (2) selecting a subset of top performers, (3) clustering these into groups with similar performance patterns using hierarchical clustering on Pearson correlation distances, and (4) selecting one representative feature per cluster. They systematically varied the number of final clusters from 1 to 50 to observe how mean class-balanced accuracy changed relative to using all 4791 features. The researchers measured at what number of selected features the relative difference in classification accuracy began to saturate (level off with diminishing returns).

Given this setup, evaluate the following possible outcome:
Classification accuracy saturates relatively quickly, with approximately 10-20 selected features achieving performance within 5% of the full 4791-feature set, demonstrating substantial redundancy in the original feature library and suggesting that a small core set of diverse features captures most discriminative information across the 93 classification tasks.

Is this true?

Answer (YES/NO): NO